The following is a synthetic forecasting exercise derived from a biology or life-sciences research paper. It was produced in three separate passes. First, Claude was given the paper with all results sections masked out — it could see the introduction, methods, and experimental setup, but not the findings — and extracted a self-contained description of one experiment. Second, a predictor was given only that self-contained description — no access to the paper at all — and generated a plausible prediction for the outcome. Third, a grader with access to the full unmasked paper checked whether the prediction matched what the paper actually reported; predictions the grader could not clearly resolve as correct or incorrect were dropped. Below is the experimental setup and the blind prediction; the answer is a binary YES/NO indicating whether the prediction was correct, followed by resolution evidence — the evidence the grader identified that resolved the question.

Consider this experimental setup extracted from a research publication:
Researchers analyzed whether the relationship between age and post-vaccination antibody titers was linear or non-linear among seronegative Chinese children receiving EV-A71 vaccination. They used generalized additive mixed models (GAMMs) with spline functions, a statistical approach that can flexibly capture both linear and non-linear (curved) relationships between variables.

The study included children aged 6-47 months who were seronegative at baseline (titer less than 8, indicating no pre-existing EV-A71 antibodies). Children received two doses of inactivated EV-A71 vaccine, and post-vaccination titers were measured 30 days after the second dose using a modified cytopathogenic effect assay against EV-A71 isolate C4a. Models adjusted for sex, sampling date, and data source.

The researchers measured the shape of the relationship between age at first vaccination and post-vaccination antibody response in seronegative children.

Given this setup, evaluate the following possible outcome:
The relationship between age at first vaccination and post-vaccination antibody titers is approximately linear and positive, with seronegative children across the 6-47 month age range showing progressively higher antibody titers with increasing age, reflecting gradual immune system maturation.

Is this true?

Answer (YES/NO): NO